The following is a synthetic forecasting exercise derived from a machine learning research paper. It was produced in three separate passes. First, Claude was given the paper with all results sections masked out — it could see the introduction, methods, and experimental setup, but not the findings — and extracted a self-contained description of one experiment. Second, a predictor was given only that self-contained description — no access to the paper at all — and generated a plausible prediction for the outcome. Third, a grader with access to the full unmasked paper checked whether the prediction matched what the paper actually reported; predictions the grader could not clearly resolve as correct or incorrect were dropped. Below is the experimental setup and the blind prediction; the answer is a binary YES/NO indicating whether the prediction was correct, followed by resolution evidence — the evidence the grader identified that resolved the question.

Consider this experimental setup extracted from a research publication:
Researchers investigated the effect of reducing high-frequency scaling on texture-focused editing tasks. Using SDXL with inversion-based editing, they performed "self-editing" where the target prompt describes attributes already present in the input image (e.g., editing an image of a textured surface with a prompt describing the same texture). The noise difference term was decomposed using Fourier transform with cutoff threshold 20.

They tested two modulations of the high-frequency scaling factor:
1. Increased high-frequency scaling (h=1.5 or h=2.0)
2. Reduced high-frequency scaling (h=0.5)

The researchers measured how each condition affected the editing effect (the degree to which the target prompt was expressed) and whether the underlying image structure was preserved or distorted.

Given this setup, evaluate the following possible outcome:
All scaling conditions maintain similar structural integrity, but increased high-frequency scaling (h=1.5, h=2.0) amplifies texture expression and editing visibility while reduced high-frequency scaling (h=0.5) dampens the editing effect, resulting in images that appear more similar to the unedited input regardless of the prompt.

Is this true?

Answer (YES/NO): NO